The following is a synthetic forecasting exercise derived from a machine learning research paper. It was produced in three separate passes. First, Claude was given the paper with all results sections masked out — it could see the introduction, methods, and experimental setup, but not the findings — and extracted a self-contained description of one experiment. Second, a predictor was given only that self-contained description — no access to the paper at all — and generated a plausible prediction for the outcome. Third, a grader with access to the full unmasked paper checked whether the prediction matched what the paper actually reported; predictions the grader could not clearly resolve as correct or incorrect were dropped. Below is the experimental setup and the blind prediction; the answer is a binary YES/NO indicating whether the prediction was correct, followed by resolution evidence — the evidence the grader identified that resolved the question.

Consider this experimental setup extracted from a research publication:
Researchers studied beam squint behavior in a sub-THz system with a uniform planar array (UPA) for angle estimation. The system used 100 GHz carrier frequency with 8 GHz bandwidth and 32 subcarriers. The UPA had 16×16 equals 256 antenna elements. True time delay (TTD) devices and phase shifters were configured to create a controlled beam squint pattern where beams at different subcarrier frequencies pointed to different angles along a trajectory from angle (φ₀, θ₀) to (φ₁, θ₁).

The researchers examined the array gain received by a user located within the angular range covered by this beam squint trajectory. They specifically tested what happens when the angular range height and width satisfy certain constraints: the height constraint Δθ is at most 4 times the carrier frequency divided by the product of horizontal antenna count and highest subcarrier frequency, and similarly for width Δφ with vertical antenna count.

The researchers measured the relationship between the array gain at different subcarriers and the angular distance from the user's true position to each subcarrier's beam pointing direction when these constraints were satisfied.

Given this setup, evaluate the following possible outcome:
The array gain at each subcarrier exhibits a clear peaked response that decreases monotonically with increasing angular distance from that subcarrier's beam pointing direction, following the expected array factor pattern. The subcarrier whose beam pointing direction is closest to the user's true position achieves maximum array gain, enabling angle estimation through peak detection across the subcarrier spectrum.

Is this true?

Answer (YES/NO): YES